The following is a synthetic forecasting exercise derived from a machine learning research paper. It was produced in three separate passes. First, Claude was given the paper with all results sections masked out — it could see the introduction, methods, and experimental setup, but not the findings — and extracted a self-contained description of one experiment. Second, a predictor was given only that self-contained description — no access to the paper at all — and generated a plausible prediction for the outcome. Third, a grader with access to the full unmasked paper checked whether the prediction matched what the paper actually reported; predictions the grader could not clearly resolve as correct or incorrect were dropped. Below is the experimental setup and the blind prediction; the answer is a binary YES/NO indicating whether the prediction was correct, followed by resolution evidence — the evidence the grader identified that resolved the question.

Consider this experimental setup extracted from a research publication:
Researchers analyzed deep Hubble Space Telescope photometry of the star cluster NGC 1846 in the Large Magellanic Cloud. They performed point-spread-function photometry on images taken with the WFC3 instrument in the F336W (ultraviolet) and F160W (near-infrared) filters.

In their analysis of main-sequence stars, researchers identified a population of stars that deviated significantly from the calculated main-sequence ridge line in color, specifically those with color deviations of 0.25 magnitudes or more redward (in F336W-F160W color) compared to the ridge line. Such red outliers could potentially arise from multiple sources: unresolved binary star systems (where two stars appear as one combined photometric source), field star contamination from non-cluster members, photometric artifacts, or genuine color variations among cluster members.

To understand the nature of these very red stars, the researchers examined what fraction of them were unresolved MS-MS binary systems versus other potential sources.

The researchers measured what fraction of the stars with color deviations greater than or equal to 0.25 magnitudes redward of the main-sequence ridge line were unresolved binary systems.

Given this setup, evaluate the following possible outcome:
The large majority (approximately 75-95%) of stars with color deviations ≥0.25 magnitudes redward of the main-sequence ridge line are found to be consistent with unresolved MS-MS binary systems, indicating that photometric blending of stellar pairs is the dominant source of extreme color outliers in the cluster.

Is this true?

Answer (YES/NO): NO